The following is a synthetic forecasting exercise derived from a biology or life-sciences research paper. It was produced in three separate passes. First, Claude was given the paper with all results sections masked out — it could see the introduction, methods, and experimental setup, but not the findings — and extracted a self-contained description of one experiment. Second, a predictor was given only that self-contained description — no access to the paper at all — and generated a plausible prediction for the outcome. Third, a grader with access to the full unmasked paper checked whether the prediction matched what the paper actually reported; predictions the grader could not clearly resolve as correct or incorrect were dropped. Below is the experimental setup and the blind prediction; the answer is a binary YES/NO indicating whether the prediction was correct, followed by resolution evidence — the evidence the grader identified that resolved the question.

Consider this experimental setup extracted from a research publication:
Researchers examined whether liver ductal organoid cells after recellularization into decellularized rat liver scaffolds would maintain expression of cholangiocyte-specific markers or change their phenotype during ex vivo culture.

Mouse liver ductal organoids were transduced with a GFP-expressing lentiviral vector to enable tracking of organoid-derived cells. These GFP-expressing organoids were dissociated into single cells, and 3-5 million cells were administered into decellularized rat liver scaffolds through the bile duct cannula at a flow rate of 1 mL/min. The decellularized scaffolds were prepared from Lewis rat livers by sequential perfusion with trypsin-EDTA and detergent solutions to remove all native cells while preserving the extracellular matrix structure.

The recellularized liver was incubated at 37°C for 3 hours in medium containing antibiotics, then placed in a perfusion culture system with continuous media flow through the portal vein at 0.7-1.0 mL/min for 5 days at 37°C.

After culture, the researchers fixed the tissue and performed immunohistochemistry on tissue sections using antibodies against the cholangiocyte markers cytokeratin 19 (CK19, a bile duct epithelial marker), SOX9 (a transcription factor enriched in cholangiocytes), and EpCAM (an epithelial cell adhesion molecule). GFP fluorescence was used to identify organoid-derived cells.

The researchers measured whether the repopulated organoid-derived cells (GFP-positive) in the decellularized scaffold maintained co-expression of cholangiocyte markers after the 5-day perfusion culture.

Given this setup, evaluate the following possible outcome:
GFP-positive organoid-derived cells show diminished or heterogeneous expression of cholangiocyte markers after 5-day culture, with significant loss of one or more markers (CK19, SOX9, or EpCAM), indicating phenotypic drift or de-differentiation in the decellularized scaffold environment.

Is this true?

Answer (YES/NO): NO